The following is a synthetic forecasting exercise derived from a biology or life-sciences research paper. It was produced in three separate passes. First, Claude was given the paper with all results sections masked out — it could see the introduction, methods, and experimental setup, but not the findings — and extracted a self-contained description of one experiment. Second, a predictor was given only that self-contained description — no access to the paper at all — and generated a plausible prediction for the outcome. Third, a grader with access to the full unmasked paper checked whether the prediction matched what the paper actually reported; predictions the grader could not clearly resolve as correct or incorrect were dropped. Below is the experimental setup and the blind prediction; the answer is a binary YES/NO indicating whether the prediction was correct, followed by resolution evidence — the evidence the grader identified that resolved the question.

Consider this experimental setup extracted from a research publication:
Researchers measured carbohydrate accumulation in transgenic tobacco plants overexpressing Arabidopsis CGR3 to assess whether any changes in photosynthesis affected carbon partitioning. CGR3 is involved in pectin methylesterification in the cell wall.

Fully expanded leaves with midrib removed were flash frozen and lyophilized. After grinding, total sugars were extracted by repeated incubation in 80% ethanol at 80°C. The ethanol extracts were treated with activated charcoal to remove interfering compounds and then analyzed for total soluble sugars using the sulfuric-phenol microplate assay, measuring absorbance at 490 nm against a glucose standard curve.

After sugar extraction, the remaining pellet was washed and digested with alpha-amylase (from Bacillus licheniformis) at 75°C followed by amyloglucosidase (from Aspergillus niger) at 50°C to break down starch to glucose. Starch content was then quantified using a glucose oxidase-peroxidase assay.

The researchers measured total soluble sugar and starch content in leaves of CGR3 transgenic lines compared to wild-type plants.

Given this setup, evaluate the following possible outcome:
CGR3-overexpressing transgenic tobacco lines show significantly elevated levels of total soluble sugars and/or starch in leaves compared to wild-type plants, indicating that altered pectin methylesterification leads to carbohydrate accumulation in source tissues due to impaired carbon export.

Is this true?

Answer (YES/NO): NO